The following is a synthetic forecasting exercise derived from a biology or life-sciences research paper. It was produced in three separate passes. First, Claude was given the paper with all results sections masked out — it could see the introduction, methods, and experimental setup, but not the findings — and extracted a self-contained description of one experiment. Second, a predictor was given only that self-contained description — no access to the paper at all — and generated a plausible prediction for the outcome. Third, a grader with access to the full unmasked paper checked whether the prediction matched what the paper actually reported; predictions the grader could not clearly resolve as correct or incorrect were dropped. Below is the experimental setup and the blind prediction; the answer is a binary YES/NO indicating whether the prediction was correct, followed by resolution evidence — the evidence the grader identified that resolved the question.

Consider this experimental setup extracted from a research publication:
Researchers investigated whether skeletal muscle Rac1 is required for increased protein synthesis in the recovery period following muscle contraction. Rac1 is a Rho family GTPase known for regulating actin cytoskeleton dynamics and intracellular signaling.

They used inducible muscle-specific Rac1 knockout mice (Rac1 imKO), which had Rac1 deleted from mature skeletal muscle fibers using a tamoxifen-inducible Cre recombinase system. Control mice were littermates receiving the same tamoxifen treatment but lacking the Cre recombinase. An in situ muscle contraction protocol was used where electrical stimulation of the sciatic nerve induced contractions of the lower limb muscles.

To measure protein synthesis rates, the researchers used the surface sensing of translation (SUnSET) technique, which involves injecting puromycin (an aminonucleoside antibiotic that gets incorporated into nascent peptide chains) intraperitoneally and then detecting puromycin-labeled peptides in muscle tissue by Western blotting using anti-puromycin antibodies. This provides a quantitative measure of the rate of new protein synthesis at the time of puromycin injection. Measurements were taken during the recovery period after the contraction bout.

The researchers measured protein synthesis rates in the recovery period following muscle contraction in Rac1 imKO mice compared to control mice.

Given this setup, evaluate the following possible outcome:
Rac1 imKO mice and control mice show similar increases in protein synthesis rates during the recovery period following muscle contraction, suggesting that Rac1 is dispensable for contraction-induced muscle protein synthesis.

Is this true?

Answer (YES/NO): NO